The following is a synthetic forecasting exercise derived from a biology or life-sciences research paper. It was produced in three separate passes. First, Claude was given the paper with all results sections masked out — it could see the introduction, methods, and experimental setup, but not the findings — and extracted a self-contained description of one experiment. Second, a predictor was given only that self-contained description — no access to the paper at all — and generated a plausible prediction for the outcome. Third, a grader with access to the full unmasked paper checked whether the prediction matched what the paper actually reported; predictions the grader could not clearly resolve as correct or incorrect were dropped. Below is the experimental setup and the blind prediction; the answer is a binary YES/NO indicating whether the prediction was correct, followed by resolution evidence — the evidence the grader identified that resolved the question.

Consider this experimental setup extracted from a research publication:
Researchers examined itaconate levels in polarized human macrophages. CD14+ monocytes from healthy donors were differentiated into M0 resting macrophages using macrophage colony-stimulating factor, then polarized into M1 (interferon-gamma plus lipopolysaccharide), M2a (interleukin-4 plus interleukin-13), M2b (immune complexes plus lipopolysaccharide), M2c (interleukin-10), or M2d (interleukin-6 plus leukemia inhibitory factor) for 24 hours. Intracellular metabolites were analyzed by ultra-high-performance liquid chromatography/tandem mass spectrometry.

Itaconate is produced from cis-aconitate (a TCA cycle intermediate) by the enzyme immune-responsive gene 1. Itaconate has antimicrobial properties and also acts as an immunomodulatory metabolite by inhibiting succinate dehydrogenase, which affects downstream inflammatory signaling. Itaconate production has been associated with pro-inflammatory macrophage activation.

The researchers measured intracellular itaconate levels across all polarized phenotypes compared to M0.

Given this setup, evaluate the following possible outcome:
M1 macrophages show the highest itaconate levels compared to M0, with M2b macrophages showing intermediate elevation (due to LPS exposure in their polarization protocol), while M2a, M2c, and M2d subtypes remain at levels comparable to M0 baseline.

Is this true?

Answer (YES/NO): NO